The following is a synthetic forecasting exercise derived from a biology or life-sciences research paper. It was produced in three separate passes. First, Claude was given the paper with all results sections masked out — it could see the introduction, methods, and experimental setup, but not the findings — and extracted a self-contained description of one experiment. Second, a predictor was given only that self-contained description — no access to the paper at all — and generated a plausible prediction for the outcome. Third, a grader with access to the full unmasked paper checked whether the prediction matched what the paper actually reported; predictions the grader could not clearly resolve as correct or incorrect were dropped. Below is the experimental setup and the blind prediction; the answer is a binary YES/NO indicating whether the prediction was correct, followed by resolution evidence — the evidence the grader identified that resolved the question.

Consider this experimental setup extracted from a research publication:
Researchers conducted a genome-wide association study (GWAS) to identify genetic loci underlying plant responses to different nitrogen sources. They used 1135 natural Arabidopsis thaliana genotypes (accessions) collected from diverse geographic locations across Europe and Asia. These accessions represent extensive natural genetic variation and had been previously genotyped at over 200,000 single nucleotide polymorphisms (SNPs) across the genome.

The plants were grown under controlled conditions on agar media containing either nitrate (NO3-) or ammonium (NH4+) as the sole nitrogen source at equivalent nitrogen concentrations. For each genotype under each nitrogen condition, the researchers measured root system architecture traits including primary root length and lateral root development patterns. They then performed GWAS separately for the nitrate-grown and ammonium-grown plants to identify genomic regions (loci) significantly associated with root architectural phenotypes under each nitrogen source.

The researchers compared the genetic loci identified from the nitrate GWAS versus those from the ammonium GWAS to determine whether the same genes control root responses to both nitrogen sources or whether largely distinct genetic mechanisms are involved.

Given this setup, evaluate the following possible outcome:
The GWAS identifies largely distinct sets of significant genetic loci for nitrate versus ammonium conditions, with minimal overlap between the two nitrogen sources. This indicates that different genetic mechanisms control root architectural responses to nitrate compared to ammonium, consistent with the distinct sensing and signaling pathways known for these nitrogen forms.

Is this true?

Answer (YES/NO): NO